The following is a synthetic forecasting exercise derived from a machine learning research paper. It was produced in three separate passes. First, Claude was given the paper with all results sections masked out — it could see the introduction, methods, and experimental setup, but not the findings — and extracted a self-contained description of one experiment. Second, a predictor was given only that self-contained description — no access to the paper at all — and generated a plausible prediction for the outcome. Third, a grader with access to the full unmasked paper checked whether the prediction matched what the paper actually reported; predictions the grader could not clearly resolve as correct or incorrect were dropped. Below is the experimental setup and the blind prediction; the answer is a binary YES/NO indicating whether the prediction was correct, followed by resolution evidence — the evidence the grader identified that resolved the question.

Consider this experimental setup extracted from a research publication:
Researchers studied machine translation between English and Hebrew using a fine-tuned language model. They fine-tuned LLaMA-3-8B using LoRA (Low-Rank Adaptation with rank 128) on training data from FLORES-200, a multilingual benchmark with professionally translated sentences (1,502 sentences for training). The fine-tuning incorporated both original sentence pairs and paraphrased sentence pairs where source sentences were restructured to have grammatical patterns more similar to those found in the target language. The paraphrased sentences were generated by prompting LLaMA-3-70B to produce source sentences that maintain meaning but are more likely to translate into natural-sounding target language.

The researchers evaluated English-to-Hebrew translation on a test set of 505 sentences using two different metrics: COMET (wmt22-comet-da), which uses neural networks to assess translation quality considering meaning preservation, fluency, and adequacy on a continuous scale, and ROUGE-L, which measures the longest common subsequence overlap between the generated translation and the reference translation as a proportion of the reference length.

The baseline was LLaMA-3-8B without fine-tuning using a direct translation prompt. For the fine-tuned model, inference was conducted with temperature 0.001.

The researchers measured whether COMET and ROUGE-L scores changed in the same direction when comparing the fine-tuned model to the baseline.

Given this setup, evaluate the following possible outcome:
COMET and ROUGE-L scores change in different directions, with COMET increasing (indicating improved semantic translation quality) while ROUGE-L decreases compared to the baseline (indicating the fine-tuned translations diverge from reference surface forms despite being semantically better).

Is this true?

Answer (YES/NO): YES